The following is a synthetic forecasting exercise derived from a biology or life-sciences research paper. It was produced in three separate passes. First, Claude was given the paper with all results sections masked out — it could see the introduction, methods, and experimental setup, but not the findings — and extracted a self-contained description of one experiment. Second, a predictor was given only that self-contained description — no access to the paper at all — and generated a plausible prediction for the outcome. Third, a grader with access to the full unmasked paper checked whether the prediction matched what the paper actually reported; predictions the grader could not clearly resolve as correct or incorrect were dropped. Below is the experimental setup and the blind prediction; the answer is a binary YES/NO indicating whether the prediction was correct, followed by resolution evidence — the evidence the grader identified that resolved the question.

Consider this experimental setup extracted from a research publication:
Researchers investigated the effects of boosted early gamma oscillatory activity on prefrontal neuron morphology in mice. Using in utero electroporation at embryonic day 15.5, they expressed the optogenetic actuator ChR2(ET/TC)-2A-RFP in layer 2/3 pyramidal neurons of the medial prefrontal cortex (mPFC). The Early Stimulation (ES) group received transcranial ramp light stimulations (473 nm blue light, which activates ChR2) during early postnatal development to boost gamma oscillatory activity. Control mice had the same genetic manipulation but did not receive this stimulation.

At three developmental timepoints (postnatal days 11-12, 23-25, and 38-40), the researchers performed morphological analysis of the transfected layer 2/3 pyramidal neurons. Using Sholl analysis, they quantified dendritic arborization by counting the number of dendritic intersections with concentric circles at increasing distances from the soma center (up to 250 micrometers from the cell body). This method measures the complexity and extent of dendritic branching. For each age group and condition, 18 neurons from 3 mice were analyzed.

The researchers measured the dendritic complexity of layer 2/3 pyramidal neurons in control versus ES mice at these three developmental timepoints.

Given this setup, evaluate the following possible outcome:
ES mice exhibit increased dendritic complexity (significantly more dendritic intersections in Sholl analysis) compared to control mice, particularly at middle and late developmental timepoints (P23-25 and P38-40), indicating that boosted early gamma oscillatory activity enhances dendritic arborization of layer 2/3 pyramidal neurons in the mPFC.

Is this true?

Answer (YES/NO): NO